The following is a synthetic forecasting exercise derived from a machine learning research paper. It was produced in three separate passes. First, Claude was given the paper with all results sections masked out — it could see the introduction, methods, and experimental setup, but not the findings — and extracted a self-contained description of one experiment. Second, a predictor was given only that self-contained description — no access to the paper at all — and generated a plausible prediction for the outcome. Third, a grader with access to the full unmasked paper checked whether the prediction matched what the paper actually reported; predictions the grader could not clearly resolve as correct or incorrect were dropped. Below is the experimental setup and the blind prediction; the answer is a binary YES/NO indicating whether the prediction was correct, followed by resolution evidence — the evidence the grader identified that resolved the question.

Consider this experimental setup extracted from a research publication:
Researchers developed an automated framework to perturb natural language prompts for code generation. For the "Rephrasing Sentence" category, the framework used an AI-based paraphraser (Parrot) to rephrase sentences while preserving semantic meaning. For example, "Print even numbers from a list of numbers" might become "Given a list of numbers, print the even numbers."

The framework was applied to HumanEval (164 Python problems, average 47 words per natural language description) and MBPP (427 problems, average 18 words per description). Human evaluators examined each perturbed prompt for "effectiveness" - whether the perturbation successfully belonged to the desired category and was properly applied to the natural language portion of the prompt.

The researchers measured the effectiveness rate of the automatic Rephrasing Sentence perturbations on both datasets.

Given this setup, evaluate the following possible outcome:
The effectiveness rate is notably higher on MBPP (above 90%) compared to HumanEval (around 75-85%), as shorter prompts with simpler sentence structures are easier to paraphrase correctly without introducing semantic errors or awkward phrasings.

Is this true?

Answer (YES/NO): NO